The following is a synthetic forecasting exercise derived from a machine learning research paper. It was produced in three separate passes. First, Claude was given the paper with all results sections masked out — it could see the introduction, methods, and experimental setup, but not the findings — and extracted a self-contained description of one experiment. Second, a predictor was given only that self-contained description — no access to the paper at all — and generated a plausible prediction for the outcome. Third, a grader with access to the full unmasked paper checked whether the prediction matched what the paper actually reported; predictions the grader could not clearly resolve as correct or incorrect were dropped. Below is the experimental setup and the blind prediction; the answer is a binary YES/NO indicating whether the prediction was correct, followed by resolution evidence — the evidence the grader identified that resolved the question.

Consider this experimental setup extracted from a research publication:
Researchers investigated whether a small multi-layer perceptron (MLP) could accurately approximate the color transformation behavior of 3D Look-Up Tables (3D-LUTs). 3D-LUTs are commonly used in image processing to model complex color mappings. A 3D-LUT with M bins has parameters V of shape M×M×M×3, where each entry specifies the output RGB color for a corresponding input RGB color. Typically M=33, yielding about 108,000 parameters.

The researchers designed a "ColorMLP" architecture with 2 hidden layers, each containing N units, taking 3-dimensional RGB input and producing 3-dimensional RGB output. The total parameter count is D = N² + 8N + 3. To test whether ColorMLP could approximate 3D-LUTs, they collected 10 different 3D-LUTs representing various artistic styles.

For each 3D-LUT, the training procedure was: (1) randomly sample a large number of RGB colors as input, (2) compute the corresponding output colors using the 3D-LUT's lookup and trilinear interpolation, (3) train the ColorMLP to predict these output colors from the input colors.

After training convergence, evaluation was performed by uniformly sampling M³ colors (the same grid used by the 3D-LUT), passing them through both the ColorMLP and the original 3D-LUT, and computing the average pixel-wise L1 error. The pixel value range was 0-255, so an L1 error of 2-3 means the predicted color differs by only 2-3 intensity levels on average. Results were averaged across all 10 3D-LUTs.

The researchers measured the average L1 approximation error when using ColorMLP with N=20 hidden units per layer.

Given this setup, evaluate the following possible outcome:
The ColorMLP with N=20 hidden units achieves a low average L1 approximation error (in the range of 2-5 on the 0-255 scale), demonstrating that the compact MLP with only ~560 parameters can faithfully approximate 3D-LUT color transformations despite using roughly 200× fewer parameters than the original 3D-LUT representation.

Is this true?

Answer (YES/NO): YES